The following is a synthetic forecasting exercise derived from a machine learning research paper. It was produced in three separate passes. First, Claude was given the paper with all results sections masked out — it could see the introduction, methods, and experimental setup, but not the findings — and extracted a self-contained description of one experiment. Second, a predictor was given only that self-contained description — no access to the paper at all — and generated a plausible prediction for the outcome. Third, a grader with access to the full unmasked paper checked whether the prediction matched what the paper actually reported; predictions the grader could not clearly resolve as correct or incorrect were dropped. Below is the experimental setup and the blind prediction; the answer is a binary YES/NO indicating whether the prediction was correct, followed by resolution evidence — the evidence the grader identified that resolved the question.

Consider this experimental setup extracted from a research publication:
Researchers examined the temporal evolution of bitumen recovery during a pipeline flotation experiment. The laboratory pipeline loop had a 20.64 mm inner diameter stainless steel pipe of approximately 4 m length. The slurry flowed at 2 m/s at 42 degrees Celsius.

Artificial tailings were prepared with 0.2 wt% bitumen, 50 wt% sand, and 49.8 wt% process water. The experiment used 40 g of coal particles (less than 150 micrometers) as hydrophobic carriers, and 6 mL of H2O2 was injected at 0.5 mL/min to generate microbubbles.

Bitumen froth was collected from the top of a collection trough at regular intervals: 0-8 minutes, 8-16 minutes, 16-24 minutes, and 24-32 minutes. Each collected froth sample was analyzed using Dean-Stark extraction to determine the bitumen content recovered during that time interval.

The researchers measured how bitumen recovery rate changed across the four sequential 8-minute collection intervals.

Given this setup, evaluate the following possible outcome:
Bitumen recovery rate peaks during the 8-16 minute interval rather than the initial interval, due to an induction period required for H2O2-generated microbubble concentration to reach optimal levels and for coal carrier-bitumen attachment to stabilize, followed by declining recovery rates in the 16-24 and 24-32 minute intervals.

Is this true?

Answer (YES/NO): NO